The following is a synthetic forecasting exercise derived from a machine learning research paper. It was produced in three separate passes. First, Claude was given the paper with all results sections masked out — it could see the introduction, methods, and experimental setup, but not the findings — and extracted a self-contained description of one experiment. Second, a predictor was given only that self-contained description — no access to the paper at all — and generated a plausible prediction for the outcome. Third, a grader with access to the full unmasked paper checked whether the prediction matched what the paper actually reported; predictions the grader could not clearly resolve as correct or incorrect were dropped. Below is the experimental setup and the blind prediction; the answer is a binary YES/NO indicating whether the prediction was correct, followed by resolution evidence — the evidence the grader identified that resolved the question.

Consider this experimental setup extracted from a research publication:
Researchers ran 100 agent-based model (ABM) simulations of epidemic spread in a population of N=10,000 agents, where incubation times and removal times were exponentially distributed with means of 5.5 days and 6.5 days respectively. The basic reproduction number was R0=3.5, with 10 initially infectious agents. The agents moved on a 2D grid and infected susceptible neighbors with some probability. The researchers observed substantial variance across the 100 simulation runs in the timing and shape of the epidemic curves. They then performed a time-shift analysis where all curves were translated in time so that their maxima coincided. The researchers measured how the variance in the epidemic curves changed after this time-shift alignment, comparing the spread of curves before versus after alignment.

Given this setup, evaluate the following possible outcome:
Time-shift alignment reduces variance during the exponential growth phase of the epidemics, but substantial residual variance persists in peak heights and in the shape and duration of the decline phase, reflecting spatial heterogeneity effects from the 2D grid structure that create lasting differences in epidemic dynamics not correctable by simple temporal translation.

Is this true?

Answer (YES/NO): NO